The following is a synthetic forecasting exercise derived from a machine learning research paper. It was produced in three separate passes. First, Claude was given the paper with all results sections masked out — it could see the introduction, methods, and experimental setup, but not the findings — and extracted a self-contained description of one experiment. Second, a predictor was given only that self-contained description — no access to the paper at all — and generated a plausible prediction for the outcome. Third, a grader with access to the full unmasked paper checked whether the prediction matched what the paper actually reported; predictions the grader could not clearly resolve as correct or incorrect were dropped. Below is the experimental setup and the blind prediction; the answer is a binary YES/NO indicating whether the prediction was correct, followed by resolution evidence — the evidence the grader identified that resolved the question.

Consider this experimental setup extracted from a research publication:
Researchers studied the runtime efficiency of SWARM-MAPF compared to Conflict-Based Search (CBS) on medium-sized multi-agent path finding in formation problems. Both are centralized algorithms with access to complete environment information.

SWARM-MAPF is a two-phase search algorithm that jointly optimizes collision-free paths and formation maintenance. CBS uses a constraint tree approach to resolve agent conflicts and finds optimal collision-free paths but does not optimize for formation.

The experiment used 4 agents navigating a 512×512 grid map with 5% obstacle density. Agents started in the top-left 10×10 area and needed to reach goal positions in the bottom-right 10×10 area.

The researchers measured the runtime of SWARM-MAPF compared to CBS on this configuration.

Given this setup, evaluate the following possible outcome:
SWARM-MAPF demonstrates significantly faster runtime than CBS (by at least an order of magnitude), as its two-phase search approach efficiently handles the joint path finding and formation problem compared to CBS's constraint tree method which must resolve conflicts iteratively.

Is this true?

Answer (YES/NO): YES